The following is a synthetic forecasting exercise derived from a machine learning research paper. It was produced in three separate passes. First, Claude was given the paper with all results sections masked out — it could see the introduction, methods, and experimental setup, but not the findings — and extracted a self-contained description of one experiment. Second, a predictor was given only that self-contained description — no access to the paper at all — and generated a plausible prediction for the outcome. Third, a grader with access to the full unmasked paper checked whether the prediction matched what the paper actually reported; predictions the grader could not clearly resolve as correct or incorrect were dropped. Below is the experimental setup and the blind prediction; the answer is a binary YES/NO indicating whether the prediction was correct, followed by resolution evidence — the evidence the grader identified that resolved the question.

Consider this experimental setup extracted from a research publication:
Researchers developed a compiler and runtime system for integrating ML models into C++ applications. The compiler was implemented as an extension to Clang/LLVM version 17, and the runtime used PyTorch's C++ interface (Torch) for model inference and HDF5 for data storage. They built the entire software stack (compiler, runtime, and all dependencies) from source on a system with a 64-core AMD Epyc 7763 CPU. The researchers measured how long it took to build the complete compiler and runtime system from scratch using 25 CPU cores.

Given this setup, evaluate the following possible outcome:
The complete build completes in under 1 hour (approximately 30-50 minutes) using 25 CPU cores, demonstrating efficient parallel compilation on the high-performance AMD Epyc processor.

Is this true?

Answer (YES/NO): YES